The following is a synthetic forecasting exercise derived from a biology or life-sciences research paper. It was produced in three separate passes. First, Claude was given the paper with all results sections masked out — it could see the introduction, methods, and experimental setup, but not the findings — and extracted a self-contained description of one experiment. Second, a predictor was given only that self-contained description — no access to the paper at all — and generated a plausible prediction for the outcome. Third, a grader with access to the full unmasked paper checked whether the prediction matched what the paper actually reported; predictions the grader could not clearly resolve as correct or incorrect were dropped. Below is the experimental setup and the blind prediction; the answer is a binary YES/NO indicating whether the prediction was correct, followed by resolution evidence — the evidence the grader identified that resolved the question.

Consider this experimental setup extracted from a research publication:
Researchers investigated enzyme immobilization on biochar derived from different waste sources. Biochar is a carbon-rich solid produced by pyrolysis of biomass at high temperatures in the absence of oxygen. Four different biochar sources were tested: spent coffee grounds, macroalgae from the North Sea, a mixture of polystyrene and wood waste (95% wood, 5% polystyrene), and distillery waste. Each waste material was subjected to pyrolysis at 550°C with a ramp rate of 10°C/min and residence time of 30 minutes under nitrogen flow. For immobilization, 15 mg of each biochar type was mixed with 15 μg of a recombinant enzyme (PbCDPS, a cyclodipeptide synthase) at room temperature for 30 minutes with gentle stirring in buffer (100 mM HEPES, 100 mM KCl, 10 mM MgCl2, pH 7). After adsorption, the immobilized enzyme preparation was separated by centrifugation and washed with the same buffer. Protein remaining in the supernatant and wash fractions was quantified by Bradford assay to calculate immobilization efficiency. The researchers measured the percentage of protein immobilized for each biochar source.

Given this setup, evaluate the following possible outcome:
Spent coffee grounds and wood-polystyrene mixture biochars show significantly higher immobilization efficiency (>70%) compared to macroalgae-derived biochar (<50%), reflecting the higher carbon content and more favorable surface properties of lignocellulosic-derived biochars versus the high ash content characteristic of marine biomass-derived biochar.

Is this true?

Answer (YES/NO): NO